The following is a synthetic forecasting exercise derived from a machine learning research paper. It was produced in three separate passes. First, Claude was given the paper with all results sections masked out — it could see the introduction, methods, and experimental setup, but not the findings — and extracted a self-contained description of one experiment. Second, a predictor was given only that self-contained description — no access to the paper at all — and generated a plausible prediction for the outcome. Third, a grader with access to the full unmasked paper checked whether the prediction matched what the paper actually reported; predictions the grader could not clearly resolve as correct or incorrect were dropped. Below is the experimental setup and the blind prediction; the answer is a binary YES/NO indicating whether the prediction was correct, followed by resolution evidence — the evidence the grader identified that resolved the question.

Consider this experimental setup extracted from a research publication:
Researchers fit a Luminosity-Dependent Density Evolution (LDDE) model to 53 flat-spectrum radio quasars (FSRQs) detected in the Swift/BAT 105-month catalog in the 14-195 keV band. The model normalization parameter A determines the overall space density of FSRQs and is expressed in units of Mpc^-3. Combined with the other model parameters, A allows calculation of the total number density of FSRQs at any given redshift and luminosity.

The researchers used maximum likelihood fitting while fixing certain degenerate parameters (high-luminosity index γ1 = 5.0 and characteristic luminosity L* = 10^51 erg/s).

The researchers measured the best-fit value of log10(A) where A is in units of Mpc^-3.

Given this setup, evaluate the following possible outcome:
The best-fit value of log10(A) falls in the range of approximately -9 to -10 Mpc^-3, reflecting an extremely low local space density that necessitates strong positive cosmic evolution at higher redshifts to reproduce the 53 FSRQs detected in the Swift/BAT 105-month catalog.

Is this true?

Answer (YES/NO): NO